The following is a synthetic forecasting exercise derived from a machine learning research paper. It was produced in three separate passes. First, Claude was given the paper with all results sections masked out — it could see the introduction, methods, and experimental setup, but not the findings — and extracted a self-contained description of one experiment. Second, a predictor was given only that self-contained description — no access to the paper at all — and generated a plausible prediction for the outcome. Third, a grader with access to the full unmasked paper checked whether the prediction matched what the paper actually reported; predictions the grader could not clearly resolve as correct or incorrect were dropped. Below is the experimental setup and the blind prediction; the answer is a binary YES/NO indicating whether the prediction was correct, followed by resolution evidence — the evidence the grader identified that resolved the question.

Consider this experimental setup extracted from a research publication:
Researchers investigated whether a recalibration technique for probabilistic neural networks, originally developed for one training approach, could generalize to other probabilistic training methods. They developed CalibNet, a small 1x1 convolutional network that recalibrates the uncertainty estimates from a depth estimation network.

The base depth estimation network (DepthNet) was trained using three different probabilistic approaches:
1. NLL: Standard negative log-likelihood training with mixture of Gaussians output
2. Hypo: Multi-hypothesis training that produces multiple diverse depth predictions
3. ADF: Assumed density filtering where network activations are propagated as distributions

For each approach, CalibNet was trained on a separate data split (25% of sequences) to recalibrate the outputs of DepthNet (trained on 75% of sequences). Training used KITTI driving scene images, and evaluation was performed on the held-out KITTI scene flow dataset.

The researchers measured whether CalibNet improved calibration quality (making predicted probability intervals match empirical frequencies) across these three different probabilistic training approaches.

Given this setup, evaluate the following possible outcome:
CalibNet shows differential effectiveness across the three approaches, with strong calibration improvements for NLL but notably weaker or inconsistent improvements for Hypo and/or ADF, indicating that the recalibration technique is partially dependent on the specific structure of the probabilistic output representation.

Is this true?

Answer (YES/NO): NO